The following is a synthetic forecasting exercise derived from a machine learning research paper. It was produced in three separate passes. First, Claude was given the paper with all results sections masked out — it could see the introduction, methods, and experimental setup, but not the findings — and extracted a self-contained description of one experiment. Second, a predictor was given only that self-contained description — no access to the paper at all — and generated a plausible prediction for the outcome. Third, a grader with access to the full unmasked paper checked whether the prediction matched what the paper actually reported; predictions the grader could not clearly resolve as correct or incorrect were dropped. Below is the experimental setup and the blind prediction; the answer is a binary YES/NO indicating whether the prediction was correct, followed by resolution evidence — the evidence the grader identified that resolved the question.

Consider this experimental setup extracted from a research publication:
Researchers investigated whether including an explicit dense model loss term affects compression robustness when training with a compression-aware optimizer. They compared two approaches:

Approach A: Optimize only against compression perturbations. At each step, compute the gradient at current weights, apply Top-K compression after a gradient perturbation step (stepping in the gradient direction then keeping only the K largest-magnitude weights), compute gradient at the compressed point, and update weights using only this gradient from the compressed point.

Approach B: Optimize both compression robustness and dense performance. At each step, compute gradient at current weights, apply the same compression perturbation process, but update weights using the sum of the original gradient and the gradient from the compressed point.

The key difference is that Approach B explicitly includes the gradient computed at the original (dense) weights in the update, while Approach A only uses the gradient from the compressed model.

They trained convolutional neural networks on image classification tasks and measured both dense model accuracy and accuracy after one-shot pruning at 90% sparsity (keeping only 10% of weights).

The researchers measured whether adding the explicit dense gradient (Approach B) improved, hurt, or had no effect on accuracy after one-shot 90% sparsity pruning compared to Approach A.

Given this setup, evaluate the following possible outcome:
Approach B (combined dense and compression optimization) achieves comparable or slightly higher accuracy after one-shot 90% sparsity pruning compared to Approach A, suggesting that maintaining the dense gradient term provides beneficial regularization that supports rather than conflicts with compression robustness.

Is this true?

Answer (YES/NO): YES